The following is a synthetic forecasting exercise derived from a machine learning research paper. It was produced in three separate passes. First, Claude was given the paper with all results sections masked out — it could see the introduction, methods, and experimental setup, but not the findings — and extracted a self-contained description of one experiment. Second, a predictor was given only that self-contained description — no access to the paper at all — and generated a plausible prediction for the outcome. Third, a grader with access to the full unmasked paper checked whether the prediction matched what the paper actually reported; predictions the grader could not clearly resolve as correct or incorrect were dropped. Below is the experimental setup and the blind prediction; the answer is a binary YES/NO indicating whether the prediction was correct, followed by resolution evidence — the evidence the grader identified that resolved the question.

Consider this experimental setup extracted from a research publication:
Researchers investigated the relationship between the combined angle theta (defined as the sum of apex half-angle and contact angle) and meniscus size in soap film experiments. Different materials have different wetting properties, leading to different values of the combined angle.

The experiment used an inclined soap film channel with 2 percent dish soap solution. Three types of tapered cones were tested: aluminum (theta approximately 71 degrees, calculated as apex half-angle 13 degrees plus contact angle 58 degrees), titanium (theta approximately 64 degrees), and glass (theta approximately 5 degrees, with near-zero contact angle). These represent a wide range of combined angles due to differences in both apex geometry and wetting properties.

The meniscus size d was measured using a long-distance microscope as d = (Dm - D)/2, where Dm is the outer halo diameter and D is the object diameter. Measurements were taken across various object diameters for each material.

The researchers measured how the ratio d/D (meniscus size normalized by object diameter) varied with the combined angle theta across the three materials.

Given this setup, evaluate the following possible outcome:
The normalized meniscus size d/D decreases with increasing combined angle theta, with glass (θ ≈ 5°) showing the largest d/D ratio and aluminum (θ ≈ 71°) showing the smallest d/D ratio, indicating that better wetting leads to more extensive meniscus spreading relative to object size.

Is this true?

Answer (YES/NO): YES